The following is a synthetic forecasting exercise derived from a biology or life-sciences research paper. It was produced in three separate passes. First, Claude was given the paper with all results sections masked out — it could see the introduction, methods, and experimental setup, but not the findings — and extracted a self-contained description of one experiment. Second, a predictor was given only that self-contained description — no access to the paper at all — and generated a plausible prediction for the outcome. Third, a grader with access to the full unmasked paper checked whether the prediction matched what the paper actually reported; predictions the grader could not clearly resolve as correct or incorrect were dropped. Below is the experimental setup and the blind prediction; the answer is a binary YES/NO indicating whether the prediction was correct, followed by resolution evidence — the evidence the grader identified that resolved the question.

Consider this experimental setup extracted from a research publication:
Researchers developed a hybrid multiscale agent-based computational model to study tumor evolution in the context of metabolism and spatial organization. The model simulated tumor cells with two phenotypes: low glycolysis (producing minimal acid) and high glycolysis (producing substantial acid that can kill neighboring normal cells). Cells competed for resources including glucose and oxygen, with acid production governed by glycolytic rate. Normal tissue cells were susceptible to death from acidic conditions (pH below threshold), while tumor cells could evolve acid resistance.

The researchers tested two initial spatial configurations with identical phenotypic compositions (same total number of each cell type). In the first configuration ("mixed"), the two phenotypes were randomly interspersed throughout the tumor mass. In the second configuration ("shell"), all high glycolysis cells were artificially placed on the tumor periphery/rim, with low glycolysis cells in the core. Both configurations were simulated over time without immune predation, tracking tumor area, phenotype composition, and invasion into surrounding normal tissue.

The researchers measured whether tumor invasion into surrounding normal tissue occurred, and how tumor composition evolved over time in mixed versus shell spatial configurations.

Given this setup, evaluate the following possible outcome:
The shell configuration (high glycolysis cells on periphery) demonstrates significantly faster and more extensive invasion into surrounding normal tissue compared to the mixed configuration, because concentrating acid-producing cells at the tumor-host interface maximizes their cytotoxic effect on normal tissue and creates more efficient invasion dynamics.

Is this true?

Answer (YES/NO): YES